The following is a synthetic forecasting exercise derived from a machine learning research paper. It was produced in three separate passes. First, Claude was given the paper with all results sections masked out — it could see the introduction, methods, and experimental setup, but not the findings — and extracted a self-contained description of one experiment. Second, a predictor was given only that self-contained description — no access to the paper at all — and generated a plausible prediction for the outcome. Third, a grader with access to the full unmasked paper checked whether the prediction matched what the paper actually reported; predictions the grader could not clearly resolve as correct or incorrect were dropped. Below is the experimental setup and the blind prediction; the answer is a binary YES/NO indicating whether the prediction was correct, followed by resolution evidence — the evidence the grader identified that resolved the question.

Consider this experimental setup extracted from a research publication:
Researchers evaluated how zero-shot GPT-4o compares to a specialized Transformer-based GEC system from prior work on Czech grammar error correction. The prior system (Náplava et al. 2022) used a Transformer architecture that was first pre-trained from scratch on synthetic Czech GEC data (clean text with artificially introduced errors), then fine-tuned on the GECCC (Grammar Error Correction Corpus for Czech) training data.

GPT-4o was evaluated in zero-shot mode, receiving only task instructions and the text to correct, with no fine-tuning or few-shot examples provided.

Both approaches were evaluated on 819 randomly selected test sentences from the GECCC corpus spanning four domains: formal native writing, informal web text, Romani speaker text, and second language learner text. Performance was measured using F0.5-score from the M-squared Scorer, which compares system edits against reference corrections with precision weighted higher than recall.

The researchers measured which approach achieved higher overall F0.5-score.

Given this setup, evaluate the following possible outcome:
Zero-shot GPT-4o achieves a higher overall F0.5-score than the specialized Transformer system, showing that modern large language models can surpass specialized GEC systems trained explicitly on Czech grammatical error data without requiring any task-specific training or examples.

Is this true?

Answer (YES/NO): NO